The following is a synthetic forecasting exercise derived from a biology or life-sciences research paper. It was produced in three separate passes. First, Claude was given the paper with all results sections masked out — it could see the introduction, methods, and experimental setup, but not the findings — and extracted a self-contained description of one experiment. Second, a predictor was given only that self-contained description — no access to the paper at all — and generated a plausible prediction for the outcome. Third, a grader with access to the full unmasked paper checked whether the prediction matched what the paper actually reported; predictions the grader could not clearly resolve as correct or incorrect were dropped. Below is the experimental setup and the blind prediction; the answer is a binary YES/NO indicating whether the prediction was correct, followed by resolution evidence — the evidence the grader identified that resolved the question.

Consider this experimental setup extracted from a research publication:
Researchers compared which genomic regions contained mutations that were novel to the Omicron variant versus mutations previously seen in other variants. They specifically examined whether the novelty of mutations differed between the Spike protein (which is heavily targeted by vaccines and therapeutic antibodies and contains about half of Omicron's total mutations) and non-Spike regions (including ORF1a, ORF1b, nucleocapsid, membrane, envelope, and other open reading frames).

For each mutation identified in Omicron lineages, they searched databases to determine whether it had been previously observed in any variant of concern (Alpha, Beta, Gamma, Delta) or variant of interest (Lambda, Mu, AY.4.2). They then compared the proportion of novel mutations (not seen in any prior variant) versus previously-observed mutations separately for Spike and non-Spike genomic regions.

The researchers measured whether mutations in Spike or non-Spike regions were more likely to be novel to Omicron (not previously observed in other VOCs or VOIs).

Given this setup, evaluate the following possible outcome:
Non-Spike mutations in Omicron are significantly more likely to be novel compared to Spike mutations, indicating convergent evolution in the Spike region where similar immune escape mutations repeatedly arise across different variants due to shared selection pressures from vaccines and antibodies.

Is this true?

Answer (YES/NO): YES